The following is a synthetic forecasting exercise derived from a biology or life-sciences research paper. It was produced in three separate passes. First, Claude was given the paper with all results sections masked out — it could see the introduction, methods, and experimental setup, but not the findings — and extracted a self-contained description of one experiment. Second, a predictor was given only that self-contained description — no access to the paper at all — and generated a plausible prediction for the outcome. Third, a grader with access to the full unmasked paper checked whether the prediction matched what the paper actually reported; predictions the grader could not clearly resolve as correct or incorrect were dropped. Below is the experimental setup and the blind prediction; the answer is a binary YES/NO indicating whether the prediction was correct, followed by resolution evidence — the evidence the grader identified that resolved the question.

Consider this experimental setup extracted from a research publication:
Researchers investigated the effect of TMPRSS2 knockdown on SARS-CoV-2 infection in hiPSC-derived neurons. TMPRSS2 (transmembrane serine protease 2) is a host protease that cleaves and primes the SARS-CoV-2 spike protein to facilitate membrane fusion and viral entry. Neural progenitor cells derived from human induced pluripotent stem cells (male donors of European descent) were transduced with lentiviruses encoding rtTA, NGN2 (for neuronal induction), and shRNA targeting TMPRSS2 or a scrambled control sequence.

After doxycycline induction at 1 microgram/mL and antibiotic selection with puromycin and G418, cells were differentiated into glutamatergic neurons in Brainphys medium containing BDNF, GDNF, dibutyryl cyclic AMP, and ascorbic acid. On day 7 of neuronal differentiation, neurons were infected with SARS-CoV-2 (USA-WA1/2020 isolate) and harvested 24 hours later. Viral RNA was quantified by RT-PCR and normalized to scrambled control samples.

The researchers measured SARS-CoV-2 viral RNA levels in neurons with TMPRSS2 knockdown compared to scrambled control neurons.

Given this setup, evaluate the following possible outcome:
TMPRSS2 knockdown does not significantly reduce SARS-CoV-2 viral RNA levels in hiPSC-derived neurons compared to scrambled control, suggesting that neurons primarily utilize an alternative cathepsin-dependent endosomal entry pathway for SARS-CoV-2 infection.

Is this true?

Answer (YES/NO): NO